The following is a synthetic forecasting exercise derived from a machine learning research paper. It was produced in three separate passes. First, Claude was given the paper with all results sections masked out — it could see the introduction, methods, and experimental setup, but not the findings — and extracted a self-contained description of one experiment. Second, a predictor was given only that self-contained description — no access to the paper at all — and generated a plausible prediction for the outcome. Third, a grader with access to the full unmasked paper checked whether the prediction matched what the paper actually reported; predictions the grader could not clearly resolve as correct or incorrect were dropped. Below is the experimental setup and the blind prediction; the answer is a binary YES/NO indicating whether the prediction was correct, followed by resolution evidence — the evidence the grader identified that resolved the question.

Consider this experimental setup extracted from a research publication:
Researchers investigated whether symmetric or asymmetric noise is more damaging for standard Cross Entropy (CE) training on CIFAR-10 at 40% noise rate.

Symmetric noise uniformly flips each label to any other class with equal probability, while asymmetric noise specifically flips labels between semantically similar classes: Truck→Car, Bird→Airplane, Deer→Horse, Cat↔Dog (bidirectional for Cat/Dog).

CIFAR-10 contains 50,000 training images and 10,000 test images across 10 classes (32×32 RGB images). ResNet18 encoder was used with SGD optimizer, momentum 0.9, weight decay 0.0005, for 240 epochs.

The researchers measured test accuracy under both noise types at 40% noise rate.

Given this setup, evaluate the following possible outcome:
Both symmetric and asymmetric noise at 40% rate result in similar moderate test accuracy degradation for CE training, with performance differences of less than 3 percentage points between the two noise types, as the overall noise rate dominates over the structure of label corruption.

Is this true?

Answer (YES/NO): NO